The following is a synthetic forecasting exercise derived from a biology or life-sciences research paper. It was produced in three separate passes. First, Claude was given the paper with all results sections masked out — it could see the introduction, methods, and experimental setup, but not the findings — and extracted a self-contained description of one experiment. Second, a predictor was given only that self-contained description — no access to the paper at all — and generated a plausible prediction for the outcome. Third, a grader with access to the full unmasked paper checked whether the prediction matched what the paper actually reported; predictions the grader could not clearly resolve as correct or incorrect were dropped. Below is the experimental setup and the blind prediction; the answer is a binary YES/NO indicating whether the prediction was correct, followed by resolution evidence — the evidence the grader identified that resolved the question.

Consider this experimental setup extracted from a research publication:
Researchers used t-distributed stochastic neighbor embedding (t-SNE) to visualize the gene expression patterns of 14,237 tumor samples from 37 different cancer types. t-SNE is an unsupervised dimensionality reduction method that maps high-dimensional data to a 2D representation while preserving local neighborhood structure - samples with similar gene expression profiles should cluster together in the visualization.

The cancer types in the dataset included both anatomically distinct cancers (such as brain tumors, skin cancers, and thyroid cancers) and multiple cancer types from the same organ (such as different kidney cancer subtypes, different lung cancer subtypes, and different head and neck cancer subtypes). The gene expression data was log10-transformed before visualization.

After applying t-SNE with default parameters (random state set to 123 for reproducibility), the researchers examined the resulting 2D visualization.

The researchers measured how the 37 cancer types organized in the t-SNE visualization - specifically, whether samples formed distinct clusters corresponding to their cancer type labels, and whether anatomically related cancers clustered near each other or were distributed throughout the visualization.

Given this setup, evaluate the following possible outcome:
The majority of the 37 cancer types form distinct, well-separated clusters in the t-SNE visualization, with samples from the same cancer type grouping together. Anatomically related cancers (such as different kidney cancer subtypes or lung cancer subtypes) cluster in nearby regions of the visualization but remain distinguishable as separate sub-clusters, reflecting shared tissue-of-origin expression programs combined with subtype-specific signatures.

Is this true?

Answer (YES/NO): NO